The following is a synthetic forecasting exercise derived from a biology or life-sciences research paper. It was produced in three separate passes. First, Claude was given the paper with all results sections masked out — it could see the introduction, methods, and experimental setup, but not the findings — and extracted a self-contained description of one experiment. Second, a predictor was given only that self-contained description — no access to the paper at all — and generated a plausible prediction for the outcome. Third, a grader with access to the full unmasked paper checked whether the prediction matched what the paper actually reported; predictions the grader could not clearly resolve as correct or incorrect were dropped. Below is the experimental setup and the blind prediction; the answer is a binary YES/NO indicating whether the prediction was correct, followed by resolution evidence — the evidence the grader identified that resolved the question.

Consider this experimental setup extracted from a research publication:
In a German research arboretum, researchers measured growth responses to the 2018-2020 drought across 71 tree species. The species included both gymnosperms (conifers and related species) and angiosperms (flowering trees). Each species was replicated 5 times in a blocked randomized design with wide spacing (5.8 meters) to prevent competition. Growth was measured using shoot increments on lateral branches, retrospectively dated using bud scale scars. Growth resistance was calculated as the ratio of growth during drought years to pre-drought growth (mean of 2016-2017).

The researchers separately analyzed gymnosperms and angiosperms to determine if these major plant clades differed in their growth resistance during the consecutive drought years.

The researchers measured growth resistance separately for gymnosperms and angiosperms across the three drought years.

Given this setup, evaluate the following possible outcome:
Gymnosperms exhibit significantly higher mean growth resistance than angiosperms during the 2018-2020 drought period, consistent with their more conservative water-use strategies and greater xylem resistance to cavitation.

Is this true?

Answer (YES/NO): NO